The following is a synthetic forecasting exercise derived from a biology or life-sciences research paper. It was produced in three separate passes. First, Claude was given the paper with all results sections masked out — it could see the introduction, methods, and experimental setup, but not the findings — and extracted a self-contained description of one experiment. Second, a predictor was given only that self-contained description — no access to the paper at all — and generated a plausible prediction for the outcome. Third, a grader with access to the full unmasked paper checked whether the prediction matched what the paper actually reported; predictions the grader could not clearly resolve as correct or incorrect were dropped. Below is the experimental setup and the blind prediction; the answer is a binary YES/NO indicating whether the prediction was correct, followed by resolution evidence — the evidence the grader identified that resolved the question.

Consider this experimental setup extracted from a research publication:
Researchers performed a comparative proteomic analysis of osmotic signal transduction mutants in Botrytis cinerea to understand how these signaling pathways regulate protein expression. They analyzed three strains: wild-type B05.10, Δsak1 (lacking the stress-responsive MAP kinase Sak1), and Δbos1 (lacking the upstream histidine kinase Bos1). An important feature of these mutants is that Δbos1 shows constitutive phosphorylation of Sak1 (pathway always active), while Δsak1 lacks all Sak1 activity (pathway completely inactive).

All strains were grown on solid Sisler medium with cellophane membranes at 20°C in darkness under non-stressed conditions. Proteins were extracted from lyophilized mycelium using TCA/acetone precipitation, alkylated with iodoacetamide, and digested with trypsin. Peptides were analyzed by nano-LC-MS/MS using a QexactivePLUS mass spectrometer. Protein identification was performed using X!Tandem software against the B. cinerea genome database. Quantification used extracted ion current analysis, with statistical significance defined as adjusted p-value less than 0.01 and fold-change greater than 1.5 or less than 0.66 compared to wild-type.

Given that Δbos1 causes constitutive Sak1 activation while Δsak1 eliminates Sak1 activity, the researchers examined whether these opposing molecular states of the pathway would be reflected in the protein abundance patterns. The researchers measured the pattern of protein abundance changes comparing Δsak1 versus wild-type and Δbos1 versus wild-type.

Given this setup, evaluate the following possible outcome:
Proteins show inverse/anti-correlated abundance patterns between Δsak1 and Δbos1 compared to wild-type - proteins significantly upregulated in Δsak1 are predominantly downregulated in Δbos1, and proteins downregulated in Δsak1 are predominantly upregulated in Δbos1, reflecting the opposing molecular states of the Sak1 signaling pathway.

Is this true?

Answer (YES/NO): NO